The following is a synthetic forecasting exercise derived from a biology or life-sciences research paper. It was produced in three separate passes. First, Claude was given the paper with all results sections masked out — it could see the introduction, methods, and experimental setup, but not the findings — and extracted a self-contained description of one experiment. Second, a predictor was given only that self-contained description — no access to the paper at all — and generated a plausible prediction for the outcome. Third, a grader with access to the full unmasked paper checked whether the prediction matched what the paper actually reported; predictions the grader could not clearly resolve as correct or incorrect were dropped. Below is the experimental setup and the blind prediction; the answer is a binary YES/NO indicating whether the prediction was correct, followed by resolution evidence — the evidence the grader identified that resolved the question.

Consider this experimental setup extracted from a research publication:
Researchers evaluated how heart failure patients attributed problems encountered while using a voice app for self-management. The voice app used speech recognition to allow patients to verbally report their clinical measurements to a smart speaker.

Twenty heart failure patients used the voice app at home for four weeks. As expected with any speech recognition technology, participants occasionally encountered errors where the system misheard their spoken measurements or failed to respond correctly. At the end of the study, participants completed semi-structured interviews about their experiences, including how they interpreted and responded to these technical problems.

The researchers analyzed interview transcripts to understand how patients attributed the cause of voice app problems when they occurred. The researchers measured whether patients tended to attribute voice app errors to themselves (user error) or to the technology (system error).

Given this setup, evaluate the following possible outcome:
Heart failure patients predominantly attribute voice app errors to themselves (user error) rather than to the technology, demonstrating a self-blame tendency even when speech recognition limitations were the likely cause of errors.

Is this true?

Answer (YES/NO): YES